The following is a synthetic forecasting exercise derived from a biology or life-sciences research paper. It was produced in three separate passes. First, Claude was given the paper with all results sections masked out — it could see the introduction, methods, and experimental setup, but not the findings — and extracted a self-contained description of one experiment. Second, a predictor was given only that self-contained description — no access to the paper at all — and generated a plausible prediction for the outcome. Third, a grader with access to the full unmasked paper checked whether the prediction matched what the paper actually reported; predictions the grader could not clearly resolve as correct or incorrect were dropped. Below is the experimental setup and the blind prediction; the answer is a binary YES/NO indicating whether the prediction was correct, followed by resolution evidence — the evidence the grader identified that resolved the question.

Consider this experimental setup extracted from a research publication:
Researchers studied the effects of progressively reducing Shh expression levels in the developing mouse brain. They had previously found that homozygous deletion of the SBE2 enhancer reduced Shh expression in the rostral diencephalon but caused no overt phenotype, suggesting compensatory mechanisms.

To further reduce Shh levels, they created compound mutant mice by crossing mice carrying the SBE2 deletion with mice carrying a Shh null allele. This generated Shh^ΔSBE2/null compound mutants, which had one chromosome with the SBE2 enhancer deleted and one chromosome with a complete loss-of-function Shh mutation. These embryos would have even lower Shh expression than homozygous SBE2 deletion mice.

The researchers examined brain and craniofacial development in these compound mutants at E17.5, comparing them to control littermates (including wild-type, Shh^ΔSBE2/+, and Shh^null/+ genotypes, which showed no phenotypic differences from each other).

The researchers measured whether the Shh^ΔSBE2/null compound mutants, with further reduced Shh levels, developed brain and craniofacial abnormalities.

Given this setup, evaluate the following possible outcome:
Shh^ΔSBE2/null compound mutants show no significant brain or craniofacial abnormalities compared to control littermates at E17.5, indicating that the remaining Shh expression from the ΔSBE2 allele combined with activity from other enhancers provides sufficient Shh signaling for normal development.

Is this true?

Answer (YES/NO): NO